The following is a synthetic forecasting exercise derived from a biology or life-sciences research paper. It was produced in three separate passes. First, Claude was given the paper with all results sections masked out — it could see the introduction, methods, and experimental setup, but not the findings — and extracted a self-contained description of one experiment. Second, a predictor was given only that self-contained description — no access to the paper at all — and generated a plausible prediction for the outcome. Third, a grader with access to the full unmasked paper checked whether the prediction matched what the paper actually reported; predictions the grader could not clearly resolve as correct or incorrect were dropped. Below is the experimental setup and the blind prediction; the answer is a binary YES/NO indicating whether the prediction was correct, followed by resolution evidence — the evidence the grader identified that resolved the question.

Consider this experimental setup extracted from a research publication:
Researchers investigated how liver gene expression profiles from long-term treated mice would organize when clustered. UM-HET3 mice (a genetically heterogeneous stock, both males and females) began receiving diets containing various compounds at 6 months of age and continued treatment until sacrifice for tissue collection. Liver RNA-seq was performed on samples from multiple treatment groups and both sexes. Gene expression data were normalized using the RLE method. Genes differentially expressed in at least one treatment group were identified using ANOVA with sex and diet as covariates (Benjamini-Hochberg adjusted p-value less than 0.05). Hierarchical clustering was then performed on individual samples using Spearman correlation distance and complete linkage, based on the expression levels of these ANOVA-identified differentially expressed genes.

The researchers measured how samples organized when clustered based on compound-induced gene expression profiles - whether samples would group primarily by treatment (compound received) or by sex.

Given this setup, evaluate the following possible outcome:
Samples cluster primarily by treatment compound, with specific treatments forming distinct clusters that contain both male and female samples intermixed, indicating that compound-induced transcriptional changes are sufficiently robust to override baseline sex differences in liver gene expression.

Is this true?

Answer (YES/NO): NO